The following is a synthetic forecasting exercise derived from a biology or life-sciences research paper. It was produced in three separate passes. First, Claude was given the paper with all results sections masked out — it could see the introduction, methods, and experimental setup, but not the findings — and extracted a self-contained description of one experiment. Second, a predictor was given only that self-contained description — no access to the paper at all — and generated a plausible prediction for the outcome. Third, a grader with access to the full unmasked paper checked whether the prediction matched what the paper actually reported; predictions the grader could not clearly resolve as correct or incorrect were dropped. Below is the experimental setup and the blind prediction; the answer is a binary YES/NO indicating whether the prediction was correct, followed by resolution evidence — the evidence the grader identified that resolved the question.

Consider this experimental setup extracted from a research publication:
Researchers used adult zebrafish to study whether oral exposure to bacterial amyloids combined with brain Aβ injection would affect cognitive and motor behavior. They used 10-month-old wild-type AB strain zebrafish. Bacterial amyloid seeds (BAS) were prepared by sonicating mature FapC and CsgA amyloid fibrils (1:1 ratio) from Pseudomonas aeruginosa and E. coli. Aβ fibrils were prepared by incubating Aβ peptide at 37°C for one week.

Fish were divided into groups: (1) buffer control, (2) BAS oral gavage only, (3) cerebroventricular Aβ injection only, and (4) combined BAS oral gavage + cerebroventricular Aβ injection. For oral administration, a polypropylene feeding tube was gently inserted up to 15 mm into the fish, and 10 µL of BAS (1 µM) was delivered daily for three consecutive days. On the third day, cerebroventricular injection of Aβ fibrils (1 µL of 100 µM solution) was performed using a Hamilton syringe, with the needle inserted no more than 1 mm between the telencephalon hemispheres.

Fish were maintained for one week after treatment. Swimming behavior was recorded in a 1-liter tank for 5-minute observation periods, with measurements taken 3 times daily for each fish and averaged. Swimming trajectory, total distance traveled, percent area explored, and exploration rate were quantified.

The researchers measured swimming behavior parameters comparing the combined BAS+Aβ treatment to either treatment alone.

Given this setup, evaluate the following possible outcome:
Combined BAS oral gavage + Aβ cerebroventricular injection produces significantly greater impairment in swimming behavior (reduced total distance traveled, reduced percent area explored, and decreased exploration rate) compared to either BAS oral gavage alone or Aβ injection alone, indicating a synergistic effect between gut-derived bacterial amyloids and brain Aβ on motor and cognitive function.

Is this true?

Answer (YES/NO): YES